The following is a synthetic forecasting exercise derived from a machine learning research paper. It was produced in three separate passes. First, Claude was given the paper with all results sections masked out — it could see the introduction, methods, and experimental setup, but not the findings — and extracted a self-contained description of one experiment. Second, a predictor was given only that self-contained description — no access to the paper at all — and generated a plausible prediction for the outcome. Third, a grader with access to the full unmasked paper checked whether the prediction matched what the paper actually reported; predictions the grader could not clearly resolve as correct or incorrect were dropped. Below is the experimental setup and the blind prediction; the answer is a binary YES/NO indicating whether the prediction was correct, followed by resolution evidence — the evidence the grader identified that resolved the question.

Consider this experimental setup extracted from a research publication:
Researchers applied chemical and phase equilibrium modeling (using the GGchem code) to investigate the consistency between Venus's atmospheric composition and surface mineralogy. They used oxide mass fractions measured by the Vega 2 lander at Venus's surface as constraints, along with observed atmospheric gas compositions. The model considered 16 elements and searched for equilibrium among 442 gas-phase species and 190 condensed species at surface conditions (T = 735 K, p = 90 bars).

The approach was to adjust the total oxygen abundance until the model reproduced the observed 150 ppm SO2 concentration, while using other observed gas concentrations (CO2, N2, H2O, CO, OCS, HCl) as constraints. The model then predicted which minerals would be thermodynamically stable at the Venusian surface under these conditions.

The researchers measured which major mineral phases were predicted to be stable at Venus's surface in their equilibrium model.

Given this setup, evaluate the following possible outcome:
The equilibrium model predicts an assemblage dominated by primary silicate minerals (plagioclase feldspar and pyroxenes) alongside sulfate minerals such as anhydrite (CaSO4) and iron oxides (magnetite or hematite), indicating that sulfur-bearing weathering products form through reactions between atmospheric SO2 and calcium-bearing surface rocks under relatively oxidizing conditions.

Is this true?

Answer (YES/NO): YES